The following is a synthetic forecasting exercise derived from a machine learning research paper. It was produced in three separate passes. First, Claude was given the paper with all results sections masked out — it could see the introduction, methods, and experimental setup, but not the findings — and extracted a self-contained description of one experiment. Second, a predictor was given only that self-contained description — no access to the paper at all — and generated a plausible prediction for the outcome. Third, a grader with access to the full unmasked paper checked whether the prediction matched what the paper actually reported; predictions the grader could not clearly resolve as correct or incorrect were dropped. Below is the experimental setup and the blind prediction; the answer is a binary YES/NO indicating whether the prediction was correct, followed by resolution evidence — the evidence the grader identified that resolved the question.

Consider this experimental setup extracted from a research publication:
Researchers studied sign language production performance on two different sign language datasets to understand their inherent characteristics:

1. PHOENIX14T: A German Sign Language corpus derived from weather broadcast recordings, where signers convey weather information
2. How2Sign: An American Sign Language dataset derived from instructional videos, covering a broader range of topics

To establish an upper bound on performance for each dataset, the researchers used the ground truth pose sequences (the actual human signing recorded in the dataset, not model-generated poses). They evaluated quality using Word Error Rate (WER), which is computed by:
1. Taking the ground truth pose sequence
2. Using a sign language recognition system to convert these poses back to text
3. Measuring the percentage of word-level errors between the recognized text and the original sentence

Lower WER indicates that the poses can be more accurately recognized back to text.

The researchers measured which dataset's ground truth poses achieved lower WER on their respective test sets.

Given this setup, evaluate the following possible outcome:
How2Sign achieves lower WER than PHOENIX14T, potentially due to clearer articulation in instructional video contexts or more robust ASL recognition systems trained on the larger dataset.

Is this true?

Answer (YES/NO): NO